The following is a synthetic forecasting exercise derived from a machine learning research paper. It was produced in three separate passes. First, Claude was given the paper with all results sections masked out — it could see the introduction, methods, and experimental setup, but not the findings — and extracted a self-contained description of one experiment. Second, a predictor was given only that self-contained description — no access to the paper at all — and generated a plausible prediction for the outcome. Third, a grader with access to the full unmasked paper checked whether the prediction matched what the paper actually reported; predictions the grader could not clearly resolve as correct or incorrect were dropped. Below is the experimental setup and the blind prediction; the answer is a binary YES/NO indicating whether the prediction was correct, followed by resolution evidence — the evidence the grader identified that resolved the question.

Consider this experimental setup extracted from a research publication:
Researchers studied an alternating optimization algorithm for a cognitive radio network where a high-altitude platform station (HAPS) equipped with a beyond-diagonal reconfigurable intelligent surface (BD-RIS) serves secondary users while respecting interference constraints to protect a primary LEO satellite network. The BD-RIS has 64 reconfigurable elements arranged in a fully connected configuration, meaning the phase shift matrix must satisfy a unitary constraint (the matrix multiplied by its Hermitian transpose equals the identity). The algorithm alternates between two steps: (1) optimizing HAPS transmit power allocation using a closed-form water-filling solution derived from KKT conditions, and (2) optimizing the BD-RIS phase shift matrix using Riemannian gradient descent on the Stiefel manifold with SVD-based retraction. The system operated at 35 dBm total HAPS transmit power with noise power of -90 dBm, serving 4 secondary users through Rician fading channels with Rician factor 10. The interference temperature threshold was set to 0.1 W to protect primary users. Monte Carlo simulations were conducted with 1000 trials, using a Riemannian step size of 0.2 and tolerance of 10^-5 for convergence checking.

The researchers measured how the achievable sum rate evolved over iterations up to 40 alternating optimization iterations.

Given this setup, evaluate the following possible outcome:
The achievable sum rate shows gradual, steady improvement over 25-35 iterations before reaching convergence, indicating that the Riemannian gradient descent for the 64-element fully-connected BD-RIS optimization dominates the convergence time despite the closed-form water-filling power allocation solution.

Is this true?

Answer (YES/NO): NO